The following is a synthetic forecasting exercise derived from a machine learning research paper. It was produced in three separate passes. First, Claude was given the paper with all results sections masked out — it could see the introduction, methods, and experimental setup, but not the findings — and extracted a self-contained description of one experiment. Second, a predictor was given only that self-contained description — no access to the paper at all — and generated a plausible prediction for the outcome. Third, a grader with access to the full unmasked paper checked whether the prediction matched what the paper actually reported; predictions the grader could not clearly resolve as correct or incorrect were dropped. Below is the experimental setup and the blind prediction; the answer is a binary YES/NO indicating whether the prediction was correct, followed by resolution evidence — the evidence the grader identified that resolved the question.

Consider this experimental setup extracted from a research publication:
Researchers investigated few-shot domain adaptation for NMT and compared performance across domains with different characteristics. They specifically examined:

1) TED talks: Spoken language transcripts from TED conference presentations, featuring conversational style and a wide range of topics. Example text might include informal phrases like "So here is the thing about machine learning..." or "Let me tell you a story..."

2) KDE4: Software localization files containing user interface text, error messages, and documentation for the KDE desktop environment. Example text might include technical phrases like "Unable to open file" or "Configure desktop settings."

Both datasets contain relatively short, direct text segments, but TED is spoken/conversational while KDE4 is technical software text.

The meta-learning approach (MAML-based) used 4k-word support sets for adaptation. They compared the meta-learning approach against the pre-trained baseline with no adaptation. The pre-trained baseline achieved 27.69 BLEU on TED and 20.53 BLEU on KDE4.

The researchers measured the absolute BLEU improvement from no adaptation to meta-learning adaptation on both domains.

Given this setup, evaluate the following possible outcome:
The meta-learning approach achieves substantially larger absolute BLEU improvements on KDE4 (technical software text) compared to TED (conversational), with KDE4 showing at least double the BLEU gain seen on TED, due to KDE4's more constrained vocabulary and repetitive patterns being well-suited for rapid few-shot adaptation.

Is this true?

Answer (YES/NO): YES